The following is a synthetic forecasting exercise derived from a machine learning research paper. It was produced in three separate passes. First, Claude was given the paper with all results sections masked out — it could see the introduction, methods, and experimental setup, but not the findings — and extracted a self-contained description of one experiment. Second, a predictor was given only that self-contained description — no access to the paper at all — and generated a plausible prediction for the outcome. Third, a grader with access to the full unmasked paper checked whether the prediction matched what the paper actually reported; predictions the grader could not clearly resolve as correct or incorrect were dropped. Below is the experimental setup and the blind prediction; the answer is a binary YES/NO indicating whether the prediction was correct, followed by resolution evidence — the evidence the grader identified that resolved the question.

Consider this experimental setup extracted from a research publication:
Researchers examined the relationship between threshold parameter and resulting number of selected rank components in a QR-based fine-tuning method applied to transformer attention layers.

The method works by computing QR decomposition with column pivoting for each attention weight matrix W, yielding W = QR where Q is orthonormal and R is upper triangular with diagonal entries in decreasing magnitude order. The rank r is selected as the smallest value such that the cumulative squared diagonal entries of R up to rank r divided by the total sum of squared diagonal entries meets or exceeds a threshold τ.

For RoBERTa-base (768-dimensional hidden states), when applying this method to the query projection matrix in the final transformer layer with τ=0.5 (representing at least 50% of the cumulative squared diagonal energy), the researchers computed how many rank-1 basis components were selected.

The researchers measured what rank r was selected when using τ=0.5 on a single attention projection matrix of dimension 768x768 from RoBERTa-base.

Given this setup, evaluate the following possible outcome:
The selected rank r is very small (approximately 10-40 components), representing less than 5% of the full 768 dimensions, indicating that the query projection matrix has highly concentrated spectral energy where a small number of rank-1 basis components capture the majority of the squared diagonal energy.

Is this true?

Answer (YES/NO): NO